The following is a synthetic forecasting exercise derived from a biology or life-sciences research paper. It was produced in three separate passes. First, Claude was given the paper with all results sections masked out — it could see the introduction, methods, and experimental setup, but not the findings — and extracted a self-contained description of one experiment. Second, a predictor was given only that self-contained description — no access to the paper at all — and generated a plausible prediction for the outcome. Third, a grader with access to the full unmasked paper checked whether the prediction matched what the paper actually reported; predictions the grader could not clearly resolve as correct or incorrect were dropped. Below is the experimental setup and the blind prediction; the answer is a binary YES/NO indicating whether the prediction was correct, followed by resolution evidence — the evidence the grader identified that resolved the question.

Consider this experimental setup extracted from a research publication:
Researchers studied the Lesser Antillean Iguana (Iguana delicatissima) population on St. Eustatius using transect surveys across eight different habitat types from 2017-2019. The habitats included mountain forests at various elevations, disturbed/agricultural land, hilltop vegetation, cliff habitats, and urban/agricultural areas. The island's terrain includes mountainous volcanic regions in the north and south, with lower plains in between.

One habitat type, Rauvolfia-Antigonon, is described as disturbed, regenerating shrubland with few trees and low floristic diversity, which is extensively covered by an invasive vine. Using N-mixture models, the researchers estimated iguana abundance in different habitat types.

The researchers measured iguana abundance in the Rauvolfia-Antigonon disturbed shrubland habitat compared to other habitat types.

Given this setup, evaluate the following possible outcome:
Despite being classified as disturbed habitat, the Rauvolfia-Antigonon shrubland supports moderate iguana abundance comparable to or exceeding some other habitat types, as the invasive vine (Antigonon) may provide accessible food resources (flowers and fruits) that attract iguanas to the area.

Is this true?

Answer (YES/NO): NO